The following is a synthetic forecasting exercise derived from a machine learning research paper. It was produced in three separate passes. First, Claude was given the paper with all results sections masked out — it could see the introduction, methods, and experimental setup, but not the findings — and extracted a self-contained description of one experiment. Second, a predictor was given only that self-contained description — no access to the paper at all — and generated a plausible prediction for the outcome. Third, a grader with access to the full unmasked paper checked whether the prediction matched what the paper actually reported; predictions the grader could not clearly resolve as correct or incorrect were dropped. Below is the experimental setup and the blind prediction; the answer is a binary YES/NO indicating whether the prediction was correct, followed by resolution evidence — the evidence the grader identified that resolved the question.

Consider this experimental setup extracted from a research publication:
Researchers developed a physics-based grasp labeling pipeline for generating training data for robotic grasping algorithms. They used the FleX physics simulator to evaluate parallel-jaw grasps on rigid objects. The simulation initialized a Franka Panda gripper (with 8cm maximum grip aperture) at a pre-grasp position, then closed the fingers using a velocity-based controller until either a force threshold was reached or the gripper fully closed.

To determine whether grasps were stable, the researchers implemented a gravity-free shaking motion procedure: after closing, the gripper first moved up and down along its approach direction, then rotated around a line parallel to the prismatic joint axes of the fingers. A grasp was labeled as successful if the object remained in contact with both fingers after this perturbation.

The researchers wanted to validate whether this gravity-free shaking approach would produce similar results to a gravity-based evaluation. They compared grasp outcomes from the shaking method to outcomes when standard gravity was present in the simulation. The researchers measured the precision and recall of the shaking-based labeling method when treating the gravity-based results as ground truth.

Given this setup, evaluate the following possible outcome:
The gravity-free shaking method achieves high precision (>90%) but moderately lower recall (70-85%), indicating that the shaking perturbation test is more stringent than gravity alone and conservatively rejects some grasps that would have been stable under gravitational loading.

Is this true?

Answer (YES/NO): NO